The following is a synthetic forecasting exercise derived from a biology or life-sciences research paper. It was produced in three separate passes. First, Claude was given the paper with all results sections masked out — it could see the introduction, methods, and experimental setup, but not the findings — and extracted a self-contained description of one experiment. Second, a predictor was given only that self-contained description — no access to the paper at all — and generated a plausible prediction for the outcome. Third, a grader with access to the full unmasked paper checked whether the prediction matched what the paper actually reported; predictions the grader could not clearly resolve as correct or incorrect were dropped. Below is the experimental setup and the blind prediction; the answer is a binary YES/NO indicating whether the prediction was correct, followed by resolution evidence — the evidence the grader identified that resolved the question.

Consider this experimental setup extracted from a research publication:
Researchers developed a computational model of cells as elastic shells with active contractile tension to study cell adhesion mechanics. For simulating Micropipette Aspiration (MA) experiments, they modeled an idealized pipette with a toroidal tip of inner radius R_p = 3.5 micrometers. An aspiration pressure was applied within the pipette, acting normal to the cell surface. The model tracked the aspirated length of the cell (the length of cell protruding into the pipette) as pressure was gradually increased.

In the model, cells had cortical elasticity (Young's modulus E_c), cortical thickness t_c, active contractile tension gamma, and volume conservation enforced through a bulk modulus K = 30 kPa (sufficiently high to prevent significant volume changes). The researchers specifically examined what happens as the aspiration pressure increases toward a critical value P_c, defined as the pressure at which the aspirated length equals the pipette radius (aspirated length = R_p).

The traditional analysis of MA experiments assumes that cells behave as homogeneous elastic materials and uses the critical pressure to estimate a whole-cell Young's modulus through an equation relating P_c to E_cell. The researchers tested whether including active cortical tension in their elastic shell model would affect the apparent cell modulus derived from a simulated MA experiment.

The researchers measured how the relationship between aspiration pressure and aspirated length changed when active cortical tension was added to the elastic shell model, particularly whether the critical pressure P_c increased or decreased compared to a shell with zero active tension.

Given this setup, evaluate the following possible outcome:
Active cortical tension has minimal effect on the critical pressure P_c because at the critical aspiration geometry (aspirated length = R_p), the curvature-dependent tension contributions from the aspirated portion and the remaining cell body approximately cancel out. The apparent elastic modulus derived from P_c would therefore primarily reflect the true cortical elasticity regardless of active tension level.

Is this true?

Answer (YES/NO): NO